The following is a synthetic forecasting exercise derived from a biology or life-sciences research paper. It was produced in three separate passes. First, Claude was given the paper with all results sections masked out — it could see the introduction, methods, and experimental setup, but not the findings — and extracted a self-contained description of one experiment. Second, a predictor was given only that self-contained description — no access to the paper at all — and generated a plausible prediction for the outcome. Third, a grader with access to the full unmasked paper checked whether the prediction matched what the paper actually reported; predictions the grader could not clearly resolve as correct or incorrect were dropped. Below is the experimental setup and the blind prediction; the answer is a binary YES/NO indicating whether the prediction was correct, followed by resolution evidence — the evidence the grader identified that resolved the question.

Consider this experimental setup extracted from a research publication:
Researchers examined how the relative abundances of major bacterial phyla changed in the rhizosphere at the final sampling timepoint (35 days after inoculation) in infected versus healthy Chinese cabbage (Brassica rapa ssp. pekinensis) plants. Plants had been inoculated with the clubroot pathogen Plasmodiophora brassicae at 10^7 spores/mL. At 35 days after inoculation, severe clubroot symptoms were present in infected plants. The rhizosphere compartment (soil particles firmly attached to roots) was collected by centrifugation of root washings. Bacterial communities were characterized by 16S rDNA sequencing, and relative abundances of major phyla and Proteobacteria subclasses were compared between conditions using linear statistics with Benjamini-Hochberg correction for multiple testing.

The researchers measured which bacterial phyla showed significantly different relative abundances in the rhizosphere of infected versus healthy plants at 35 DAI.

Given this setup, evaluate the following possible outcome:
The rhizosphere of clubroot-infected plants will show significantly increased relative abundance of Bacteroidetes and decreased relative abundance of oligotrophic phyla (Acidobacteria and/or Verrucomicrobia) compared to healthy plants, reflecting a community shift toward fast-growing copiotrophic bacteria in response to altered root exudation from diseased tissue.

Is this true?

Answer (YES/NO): YES